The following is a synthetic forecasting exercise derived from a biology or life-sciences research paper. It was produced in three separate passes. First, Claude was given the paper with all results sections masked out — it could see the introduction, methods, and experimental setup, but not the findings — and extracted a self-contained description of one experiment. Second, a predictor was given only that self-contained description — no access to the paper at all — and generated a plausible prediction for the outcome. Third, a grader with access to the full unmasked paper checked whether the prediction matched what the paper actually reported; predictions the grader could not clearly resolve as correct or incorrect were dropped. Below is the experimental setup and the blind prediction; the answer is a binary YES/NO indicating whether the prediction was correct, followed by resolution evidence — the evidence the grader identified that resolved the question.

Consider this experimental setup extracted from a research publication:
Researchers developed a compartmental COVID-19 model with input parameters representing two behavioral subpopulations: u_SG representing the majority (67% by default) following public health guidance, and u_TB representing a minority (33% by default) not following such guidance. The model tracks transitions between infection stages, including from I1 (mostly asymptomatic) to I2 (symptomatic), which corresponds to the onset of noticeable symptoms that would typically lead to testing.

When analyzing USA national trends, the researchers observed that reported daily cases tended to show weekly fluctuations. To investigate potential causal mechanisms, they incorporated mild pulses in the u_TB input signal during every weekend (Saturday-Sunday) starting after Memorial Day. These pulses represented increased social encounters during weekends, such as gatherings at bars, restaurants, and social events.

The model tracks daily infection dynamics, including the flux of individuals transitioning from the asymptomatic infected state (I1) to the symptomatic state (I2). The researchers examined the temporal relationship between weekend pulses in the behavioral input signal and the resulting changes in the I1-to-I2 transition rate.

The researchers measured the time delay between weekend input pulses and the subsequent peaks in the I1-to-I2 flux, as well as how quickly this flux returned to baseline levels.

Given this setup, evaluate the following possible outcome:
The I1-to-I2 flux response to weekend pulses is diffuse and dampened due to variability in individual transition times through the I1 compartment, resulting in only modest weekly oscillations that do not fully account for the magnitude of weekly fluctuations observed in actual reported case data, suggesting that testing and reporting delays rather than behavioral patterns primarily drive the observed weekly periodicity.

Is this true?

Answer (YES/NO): NO